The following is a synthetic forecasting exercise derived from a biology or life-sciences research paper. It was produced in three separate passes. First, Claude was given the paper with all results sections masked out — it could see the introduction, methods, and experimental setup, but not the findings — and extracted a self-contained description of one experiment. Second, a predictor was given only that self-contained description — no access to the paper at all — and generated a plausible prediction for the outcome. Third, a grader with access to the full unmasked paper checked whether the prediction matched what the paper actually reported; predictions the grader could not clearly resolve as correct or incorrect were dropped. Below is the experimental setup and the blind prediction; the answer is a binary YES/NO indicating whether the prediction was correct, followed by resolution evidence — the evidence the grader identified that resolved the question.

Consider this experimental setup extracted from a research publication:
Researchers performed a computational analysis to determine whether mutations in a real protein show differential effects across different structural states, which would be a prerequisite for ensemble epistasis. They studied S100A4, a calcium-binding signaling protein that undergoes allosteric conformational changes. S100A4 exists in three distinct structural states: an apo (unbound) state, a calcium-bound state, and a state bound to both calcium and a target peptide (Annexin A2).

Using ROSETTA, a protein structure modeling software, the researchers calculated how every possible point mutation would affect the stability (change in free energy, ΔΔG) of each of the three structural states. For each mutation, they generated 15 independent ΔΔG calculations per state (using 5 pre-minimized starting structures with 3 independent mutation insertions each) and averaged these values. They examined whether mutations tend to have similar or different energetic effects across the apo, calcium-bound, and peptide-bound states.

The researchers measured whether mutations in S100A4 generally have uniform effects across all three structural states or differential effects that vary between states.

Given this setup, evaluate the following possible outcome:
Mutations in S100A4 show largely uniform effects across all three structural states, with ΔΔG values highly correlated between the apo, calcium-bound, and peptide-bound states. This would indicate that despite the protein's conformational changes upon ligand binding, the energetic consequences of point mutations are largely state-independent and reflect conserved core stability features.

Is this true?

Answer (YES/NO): NO